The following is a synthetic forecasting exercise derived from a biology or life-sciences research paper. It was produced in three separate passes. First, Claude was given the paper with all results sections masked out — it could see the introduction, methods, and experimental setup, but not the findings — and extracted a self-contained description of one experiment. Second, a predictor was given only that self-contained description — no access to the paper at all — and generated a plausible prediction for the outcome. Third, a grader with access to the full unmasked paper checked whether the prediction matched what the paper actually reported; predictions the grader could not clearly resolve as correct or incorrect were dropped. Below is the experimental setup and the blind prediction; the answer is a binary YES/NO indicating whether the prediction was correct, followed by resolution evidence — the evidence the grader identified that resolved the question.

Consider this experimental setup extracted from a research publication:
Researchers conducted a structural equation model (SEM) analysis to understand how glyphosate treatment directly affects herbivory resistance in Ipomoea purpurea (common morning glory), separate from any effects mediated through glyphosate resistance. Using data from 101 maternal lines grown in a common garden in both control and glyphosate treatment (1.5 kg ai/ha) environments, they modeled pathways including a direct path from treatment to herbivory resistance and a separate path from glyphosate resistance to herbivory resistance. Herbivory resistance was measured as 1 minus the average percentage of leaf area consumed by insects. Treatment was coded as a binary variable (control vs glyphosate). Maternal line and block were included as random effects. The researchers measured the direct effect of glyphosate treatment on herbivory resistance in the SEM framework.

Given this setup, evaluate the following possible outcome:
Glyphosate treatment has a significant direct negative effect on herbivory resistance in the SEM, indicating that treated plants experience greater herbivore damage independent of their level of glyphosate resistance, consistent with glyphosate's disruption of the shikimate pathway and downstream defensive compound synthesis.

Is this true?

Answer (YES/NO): YES